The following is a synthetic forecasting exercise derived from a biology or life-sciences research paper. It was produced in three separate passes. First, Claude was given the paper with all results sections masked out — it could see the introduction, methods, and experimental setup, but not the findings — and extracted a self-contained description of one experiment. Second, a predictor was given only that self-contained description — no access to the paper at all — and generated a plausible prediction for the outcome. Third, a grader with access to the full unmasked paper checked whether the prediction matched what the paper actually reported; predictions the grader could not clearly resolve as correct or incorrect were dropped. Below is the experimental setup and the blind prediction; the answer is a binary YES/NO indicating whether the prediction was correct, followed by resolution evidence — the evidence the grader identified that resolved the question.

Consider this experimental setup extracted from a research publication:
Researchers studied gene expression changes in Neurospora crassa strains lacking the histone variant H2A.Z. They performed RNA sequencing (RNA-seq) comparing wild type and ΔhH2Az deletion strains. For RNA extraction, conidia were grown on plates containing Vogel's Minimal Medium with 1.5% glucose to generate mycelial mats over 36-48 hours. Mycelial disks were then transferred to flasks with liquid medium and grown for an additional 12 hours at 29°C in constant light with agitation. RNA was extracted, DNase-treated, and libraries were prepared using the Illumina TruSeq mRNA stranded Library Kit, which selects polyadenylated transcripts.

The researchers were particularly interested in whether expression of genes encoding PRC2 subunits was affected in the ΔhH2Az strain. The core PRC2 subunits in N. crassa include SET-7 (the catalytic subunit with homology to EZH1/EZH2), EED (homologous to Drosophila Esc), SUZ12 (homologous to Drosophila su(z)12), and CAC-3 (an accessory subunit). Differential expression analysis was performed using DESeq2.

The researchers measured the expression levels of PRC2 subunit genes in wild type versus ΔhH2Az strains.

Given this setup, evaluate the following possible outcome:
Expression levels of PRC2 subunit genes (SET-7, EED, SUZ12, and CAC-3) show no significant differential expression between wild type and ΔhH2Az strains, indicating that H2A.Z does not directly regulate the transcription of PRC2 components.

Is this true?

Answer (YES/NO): NO